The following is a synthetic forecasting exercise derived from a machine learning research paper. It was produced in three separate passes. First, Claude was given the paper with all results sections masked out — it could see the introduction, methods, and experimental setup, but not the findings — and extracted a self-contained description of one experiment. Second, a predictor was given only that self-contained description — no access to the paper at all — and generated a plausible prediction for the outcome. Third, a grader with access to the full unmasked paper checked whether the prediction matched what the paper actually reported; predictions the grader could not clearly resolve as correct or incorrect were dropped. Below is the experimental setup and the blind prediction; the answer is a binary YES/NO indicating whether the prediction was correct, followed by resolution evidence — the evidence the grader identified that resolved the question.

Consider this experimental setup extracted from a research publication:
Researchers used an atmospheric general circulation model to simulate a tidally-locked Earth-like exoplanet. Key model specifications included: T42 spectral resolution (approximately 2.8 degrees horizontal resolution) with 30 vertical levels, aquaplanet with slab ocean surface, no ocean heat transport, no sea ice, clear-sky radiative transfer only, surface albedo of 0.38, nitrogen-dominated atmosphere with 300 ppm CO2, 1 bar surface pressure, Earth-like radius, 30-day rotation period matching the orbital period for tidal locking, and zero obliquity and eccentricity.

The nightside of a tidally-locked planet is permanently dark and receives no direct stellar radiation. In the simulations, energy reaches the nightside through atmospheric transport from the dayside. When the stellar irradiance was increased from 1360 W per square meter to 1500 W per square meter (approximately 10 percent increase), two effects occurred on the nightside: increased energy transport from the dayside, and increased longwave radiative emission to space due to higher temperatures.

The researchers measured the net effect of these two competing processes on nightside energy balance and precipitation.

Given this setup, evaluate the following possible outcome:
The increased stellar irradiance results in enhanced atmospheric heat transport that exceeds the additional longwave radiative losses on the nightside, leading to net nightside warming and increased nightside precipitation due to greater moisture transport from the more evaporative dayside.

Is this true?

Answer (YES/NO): NO